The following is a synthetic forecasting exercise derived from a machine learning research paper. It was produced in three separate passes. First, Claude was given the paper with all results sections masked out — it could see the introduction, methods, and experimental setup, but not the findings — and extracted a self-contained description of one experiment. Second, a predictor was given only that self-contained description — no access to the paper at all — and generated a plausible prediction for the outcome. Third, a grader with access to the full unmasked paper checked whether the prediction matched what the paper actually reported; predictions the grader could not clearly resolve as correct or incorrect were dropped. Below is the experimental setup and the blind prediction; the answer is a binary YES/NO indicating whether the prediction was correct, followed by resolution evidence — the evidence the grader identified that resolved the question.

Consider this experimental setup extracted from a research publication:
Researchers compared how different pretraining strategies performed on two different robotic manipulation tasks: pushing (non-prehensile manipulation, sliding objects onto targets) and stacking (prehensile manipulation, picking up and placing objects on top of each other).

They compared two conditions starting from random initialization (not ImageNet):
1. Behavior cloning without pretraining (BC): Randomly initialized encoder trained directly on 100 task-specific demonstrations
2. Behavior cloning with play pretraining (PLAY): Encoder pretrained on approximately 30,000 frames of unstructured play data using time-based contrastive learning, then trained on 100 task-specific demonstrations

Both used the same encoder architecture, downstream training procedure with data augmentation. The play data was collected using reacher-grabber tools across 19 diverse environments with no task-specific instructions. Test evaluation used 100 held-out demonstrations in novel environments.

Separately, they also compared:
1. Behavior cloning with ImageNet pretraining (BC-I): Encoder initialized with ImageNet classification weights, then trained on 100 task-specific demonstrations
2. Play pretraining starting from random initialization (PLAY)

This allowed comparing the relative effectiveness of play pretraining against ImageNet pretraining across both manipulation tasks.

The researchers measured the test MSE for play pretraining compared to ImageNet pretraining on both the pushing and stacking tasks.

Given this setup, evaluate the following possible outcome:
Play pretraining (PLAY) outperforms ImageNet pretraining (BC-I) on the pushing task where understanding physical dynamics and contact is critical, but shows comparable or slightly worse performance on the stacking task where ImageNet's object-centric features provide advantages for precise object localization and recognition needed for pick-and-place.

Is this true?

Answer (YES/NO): YES